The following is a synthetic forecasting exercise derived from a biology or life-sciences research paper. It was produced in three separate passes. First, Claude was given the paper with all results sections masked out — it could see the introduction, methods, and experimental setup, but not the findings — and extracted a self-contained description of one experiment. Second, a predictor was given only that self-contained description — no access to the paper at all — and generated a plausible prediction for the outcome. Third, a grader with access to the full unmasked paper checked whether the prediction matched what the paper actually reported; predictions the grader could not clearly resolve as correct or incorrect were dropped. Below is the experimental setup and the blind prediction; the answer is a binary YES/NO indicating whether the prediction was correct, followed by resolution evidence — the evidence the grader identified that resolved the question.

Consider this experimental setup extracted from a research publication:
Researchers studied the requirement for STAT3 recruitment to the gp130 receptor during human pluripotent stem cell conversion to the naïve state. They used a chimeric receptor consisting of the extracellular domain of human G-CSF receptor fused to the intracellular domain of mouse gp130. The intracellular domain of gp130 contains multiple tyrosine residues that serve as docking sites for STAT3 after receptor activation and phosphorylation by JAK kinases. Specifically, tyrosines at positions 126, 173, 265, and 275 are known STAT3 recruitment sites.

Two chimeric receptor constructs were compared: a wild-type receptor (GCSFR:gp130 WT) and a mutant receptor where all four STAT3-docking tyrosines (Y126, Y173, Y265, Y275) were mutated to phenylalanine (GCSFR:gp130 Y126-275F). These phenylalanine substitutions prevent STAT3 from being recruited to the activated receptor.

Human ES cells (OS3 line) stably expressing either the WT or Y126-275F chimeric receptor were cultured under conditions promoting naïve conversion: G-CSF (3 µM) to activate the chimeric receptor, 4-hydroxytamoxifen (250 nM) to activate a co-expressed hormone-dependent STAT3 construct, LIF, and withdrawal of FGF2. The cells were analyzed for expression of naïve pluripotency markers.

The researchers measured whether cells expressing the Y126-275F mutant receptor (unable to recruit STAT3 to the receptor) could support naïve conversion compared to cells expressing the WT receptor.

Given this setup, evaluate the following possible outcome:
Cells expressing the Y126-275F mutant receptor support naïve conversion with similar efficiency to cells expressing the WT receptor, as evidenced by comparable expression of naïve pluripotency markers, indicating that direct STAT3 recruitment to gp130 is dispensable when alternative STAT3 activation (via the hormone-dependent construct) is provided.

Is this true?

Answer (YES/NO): YES